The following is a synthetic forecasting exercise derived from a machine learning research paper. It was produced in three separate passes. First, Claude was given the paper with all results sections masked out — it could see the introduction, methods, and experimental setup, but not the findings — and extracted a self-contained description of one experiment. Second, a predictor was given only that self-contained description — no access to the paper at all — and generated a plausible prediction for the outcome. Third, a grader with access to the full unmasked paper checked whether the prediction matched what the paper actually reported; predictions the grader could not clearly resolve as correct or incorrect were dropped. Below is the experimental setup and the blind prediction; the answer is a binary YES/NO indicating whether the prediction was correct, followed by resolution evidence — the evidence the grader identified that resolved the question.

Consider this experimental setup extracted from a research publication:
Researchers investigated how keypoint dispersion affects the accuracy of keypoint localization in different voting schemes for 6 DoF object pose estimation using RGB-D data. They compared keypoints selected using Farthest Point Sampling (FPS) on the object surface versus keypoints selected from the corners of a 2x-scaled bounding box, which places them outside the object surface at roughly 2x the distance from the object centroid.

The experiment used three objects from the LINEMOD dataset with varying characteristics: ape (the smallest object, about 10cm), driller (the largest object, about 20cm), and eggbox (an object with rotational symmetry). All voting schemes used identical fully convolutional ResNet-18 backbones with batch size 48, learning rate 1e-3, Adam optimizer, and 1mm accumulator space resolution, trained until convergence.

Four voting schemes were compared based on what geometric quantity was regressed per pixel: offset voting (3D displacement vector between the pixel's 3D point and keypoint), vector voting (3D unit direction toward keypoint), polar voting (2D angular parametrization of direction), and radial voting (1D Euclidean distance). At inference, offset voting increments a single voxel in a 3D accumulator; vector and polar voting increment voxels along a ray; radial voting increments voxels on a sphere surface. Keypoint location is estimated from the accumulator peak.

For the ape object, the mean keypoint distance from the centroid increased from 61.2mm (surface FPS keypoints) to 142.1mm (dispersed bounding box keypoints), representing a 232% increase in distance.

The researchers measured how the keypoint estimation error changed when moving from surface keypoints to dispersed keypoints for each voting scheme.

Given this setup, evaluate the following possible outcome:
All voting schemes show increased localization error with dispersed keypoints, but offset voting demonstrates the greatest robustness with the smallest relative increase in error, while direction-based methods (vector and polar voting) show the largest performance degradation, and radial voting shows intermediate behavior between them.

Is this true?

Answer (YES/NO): NO